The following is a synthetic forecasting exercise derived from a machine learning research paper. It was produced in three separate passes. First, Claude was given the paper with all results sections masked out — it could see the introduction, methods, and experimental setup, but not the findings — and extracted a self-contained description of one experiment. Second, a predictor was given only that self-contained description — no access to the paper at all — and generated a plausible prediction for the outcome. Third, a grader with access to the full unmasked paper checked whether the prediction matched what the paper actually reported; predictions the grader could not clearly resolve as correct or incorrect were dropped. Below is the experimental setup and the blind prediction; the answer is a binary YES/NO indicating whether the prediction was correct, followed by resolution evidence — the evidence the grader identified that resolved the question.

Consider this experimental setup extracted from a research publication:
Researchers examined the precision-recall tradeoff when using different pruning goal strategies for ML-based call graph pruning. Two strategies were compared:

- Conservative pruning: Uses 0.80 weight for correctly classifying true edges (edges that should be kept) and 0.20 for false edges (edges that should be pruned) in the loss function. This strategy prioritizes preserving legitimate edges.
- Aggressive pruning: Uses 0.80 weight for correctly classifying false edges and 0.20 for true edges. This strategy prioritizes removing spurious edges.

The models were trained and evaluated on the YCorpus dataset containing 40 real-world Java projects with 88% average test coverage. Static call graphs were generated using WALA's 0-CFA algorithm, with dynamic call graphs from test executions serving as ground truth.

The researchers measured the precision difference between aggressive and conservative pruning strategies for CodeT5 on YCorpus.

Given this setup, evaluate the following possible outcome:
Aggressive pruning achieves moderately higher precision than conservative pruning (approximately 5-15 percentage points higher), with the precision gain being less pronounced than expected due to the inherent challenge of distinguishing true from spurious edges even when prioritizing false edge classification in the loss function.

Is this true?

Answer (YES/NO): NO